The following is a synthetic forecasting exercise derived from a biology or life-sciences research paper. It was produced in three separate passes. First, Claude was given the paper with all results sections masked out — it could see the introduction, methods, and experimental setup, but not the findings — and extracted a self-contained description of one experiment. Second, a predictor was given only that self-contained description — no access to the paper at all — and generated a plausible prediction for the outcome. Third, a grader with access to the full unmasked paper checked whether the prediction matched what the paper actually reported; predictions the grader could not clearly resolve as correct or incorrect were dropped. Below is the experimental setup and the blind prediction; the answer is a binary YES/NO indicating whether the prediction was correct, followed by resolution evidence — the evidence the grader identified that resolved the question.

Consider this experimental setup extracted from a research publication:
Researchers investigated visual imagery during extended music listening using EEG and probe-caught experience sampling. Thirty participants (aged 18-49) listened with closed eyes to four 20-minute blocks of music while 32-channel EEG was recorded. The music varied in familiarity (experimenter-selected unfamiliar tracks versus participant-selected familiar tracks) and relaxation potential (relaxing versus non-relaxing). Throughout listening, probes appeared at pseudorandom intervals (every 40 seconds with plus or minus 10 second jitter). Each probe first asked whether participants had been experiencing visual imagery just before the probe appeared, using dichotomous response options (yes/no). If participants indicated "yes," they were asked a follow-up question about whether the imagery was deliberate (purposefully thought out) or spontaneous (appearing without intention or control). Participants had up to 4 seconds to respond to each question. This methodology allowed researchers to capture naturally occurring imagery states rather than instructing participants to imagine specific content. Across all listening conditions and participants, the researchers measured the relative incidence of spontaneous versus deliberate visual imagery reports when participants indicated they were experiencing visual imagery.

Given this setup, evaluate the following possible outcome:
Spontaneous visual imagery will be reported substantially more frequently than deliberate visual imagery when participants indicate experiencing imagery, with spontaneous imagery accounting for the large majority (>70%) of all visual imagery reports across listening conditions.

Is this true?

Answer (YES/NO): YES